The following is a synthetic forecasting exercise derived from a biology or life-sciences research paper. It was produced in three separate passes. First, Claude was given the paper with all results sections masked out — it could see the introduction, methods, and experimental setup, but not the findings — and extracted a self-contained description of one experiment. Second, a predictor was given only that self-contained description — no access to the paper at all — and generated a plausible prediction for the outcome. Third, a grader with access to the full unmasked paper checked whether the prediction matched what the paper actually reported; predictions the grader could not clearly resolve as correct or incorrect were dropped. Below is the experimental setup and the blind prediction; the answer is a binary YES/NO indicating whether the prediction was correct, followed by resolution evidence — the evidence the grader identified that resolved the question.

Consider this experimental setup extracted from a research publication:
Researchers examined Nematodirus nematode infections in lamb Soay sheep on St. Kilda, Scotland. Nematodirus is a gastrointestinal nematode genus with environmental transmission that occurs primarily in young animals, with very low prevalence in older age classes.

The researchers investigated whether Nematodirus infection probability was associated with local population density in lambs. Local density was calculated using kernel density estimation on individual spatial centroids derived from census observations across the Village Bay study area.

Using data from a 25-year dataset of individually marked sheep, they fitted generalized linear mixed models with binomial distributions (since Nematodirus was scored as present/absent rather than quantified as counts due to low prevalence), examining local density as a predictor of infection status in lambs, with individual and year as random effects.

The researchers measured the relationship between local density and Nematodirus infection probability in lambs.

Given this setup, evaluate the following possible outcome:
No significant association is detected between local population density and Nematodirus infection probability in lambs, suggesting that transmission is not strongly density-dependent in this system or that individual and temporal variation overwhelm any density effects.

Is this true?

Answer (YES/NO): NO